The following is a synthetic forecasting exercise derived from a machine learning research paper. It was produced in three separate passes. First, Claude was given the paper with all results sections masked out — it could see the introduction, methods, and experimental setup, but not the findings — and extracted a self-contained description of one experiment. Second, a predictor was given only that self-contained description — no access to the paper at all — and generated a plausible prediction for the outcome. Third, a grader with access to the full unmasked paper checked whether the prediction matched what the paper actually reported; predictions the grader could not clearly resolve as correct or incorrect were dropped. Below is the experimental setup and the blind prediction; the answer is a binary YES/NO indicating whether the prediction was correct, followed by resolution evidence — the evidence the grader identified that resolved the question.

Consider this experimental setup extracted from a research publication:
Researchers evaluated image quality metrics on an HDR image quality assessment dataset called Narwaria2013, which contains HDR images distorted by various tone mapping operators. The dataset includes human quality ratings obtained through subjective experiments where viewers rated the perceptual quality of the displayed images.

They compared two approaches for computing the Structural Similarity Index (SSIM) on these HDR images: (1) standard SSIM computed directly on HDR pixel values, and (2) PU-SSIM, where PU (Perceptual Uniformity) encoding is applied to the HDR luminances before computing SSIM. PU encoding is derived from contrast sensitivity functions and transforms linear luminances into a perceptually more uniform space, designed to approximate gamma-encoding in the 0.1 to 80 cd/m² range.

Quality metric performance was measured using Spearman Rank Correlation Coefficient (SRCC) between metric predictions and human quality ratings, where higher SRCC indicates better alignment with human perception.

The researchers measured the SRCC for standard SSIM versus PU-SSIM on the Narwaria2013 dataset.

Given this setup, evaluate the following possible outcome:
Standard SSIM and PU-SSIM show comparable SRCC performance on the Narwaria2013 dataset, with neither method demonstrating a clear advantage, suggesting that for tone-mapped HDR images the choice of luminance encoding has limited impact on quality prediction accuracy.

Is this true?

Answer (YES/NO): NO